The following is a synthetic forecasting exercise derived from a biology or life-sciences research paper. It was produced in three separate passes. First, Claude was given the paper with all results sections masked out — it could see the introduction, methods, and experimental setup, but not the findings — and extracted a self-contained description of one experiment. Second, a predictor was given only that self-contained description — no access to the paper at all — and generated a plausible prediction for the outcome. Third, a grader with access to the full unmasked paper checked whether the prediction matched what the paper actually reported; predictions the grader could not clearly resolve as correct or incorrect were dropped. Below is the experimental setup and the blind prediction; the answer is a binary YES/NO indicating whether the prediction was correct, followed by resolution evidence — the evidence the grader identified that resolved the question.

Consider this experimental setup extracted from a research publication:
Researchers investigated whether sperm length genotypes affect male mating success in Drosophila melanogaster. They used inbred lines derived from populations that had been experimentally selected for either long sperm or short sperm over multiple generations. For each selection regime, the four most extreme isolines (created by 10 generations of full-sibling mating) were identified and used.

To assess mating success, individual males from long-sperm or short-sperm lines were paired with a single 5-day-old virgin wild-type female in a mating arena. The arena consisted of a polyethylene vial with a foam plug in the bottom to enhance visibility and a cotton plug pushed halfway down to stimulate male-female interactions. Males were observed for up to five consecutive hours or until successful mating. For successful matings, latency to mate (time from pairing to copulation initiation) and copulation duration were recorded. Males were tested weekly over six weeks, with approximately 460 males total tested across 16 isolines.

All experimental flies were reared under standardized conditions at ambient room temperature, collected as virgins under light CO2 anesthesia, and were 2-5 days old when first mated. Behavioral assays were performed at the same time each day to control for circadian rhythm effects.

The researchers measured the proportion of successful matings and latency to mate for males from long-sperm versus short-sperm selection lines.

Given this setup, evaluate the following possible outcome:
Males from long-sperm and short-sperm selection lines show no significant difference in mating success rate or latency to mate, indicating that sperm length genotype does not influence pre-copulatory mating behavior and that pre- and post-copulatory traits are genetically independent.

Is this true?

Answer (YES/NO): NO